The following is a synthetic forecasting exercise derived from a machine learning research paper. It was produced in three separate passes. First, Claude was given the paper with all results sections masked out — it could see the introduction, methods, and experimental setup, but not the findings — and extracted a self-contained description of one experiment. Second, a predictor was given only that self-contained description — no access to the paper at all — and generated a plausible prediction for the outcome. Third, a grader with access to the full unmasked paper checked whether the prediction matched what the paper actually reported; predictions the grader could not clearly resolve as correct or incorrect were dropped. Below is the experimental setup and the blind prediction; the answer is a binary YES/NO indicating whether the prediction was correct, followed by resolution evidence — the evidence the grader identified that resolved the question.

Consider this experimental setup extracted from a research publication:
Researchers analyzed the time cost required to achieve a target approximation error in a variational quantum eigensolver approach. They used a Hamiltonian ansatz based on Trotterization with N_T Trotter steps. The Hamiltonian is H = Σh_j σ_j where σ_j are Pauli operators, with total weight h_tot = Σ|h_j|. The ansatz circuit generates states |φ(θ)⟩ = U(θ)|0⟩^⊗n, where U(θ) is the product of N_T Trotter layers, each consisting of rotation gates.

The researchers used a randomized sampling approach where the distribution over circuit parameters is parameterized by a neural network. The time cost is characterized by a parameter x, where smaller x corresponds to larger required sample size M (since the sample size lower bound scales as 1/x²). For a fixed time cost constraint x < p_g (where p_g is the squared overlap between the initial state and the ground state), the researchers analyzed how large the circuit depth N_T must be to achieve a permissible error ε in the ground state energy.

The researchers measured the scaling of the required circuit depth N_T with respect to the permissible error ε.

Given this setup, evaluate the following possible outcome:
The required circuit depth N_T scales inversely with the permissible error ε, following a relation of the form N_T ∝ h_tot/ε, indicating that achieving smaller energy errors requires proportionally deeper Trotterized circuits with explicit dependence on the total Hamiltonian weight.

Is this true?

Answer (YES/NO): NO